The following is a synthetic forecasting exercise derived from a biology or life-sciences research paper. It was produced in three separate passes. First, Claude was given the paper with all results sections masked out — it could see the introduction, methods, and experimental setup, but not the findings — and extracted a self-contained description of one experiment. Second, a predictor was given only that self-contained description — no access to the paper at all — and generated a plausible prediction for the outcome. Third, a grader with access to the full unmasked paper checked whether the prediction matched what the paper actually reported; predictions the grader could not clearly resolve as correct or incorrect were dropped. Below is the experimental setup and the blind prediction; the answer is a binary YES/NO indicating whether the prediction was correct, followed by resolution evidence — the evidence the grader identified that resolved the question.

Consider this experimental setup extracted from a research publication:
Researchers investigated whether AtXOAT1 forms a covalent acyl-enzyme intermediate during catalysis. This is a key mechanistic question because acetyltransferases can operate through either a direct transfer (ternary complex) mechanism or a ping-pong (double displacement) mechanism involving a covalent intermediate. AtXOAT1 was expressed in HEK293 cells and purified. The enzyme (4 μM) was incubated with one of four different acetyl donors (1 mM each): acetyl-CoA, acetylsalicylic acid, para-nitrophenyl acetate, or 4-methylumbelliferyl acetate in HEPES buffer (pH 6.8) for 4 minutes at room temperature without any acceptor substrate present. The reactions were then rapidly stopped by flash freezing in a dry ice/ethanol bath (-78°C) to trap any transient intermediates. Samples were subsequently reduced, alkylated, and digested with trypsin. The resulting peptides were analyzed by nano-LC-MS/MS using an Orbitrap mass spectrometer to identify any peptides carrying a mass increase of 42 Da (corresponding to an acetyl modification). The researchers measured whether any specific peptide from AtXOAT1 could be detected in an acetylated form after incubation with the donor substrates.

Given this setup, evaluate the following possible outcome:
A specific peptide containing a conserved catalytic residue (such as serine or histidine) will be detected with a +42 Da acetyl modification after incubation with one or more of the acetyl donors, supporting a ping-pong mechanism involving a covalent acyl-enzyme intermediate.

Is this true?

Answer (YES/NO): YES